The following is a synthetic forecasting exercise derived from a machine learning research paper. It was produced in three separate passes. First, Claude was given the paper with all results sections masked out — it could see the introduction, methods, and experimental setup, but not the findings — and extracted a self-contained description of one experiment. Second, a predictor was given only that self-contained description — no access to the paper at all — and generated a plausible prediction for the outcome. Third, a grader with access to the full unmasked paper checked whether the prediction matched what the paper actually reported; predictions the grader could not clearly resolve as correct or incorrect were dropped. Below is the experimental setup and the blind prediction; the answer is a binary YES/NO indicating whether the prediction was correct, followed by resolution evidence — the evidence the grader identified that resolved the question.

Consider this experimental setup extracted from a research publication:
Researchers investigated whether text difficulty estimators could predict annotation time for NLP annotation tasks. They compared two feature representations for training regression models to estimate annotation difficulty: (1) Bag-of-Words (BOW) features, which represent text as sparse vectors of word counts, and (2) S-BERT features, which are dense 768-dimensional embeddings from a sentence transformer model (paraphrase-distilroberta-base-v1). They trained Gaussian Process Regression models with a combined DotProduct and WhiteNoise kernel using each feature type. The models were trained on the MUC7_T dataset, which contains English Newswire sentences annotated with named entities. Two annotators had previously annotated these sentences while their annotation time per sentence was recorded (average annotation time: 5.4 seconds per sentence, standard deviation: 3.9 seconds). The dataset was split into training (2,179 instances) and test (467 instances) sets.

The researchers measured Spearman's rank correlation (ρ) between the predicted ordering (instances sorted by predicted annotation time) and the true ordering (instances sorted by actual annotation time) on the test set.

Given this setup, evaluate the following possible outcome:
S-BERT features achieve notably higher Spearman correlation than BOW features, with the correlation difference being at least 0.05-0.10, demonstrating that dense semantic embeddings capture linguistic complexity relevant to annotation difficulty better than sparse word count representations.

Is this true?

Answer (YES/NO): YES